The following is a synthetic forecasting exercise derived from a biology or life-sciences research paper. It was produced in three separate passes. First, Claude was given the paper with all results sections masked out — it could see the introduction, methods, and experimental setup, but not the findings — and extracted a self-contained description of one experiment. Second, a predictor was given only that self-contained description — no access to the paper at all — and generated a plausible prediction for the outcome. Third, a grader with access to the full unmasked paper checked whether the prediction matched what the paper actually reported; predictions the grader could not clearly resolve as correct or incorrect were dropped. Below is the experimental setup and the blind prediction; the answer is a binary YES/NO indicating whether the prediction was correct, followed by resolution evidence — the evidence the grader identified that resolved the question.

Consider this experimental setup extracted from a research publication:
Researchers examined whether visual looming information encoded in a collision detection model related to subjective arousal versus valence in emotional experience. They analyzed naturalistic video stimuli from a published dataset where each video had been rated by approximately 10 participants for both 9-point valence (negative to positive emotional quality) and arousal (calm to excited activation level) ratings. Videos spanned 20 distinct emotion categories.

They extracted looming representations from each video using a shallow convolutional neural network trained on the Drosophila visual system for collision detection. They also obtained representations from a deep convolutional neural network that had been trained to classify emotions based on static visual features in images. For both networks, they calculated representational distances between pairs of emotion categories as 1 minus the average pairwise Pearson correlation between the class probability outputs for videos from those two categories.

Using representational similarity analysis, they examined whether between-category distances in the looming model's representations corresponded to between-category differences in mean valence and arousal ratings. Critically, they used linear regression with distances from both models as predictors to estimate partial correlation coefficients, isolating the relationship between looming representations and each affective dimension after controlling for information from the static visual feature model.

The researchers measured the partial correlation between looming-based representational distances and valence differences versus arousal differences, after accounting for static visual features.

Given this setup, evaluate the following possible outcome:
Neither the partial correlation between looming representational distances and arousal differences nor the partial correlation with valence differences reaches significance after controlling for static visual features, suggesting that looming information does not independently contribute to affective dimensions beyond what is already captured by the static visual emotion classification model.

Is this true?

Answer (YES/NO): NO